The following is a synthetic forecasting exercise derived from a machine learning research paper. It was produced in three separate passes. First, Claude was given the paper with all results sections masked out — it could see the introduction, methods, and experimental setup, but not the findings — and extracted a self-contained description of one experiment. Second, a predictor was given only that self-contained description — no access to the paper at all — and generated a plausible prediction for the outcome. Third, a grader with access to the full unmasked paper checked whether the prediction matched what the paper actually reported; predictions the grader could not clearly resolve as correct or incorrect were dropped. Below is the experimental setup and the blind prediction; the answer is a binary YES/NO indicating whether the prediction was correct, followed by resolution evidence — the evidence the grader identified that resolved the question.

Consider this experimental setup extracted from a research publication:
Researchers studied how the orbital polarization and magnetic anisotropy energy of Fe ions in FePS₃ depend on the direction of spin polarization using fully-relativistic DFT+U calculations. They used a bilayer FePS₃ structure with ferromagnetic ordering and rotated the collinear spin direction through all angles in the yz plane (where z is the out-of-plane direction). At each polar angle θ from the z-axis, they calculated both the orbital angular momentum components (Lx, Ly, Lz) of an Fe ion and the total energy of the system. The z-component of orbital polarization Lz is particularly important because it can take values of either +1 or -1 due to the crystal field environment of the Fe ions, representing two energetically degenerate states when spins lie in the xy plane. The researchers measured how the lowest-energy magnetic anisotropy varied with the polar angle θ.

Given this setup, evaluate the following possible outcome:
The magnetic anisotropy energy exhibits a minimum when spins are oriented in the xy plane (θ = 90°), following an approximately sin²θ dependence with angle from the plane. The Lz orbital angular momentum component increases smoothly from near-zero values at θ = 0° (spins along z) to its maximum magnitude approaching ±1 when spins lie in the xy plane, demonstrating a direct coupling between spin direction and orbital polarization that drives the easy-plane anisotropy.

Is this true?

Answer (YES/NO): NO